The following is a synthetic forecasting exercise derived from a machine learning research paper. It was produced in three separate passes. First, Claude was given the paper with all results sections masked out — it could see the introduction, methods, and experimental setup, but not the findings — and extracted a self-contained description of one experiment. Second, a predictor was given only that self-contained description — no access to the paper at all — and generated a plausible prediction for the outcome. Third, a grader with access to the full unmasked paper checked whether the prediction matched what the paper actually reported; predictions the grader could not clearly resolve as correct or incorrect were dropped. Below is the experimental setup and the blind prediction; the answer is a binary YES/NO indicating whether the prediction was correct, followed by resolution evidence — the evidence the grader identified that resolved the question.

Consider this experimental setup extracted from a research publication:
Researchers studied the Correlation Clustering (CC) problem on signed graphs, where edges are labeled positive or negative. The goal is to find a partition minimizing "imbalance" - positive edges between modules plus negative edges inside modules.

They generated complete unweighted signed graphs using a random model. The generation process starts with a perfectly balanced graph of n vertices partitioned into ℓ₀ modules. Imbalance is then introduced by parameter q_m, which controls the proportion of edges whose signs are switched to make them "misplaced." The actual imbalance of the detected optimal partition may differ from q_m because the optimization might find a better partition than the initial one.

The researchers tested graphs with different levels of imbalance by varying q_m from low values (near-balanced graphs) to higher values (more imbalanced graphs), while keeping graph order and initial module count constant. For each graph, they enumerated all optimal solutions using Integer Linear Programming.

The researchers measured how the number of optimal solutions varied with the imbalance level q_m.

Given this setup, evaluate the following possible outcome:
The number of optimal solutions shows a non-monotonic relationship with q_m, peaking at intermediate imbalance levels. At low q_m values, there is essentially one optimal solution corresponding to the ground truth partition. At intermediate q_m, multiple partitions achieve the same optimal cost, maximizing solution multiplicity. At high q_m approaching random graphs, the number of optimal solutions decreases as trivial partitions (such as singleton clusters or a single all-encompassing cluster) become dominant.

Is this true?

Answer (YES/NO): NO